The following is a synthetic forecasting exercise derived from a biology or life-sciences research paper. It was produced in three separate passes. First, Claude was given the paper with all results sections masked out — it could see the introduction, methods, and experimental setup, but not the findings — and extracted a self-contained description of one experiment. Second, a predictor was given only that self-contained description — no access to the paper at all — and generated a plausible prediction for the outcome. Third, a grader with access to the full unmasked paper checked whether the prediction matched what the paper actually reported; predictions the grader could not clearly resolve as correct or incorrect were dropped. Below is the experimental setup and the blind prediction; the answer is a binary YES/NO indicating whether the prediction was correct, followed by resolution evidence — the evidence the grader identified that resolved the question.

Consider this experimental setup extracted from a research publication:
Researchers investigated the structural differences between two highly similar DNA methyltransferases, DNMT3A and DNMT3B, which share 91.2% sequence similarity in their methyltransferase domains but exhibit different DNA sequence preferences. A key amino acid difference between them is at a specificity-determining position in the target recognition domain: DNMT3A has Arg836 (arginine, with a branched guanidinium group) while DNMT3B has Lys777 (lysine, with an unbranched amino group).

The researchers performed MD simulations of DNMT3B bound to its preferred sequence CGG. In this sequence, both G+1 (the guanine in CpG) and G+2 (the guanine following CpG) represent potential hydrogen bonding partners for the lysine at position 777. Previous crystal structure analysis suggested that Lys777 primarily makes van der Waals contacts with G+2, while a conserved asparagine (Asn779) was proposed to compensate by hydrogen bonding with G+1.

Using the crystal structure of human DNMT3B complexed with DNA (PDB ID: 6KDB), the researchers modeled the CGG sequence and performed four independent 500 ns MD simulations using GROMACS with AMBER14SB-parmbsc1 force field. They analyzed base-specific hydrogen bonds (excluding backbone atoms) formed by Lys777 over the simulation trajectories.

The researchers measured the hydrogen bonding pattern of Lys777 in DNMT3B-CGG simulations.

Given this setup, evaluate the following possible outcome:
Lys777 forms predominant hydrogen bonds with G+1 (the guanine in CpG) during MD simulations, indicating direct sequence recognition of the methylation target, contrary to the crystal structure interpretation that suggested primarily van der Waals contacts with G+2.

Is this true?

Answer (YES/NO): NO